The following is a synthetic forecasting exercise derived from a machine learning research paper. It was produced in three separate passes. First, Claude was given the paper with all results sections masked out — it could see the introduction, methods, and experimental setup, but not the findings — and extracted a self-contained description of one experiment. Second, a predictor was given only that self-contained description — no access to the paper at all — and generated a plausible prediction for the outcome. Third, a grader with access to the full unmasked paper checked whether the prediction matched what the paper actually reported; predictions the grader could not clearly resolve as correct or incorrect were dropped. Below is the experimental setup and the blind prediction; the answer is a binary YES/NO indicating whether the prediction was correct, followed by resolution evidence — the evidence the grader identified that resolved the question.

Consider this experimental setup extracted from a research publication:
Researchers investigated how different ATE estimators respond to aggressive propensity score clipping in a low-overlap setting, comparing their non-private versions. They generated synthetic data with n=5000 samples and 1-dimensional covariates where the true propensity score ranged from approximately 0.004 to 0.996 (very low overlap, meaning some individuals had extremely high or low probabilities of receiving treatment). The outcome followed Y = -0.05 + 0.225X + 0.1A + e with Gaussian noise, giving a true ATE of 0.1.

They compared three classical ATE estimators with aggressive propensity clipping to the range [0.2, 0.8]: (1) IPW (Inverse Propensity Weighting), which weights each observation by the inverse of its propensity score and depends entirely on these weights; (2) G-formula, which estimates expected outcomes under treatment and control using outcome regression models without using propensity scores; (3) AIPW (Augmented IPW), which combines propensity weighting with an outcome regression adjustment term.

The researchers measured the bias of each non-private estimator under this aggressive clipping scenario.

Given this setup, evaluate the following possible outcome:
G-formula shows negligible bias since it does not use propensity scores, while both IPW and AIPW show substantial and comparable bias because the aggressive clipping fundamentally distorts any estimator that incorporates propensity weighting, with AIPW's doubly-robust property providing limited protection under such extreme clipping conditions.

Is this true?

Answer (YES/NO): NO